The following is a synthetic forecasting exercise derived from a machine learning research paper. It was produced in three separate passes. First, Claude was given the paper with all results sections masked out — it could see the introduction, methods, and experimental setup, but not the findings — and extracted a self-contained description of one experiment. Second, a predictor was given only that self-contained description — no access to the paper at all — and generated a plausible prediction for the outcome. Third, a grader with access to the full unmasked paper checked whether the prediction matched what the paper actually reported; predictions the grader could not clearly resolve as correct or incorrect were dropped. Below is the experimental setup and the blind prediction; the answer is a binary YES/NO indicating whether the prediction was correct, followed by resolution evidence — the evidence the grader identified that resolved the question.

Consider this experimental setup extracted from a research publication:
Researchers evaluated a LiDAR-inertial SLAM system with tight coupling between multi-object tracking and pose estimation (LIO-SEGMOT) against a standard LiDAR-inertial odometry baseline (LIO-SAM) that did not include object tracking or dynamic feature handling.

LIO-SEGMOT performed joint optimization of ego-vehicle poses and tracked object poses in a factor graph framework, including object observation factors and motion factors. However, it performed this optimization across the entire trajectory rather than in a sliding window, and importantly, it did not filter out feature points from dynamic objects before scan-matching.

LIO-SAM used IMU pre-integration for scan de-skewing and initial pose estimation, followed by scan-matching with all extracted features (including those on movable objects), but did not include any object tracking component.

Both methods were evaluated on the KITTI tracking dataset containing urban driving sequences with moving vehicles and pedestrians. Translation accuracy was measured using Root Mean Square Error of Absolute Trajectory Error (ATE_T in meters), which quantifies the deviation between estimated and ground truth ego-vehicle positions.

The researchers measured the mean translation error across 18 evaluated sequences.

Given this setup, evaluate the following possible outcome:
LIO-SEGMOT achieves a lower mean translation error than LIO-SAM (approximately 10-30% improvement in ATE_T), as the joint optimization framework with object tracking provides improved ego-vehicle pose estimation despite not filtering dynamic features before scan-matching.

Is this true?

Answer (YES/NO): NO